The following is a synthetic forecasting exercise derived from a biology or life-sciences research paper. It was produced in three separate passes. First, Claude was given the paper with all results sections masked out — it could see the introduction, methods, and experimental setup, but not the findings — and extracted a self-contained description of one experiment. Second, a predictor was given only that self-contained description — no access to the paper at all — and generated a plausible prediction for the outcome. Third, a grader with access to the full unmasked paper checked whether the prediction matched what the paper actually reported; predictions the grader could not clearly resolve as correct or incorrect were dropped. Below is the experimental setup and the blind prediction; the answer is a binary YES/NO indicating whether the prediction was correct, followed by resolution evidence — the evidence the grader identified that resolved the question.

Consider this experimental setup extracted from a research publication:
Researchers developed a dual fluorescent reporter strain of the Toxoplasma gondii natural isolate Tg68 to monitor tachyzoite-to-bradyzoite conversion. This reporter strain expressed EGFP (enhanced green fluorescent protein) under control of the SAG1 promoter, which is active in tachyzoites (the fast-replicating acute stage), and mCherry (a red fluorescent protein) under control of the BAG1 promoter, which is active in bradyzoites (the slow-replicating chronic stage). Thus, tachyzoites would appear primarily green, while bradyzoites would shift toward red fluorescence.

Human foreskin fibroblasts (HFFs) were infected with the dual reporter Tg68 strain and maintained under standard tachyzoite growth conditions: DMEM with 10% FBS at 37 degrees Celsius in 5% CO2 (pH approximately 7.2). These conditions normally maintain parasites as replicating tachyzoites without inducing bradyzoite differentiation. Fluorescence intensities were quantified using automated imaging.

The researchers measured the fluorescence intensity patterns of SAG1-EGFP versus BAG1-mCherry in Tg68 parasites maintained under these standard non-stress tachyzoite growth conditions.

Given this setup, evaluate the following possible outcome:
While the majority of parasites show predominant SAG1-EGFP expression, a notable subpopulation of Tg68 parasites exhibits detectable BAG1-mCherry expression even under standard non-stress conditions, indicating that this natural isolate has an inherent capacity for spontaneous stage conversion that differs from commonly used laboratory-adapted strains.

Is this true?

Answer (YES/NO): NO